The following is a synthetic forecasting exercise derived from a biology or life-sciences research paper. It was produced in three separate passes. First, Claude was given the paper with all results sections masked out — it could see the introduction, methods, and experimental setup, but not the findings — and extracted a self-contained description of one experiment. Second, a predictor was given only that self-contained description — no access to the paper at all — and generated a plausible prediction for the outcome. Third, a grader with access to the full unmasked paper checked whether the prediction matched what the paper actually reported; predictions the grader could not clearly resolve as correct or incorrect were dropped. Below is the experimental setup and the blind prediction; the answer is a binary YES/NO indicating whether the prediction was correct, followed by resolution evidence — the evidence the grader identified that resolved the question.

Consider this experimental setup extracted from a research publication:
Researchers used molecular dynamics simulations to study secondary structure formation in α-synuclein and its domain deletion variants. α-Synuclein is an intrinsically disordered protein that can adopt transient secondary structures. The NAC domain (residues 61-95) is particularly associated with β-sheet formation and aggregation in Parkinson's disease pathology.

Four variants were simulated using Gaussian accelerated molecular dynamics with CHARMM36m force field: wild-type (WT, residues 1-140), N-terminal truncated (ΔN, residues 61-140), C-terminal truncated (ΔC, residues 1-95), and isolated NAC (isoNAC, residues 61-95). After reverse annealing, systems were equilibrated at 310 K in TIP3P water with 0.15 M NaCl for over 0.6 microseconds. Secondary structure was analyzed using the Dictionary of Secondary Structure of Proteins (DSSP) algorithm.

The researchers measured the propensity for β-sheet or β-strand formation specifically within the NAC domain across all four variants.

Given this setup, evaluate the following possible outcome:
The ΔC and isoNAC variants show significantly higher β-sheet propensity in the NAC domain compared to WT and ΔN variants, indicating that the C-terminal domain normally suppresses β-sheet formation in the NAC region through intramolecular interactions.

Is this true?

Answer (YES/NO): NO